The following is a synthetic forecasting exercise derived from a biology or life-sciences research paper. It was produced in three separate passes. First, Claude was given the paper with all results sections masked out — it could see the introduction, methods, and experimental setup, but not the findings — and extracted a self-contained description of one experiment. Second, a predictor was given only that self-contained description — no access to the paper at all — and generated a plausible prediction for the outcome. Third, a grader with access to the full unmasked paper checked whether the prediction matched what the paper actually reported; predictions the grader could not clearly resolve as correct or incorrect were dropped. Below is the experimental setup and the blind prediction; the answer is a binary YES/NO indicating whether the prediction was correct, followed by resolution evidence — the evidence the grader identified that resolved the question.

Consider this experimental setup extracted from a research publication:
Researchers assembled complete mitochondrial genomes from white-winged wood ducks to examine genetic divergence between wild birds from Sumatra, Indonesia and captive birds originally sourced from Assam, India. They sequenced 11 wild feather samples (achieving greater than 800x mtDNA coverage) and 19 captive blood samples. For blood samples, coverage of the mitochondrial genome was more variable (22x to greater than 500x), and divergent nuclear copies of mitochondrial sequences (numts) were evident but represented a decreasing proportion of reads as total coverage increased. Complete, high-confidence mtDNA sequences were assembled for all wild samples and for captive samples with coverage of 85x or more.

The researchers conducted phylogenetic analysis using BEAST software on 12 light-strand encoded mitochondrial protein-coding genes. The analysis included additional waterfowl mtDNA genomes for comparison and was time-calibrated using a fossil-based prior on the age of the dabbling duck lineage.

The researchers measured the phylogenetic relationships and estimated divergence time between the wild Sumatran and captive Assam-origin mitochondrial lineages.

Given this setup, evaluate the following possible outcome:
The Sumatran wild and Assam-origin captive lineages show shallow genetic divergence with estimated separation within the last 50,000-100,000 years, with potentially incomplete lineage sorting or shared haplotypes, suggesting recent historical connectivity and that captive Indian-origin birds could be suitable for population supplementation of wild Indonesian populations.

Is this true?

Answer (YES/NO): NO